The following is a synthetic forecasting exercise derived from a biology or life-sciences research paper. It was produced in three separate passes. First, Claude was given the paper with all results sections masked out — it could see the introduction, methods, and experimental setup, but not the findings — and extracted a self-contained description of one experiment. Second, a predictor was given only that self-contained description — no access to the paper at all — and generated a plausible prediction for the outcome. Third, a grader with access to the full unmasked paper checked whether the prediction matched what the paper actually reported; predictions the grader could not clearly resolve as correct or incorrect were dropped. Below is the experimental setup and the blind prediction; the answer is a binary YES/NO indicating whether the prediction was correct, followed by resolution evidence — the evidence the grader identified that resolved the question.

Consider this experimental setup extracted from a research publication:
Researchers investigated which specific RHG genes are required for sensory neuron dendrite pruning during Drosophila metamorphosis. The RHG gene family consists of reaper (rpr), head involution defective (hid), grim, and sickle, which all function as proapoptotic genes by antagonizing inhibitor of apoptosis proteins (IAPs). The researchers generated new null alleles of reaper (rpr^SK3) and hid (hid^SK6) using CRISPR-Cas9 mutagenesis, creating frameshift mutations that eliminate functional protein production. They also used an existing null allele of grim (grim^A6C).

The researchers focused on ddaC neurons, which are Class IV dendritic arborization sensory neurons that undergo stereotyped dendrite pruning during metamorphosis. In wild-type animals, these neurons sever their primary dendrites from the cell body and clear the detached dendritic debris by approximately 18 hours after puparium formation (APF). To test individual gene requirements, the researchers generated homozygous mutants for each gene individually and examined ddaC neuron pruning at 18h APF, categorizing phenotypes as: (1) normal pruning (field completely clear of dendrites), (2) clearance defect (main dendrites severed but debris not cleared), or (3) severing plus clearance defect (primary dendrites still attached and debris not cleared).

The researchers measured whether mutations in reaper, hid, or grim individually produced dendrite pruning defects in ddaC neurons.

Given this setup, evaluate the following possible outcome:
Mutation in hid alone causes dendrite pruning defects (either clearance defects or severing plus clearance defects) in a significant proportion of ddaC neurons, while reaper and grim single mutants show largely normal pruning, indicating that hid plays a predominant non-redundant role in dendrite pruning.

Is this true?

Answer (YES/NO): NO